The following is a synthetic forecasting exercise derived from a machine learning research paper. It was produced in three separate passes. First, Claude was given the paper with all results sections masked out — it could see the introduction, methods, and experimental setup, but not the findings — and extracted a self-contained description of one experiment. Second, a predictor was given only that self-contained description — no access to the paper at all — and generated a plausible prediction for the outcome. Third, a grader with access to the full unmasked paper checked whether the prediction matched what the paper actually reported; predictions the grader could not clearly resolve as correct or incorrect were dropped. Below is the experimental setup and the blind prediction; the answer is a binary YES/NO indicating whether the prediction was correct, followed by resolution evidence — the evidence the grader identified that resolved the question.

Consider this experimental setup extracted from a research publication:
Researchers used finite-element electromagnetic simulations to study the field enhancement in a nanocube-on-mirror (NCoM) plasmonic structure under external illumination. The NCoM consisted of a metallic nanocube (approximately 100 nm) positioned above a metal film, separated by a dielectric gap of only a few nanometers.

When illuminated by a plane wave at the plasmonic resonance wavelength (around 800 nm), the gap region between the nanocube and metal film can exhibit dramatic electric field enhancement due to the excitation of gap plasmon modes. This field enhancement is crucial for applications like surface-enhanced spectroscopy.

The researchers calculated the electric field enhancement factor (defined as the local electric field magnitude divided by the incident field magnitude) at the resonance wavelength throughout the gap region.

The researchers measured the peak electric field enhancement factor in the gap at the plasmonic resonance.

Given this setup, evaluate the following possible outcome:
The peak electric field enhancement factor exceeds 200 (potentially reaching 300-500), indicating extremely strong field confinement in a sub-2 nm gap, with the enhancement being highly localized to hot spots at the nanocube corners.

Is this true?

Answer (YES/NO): NO